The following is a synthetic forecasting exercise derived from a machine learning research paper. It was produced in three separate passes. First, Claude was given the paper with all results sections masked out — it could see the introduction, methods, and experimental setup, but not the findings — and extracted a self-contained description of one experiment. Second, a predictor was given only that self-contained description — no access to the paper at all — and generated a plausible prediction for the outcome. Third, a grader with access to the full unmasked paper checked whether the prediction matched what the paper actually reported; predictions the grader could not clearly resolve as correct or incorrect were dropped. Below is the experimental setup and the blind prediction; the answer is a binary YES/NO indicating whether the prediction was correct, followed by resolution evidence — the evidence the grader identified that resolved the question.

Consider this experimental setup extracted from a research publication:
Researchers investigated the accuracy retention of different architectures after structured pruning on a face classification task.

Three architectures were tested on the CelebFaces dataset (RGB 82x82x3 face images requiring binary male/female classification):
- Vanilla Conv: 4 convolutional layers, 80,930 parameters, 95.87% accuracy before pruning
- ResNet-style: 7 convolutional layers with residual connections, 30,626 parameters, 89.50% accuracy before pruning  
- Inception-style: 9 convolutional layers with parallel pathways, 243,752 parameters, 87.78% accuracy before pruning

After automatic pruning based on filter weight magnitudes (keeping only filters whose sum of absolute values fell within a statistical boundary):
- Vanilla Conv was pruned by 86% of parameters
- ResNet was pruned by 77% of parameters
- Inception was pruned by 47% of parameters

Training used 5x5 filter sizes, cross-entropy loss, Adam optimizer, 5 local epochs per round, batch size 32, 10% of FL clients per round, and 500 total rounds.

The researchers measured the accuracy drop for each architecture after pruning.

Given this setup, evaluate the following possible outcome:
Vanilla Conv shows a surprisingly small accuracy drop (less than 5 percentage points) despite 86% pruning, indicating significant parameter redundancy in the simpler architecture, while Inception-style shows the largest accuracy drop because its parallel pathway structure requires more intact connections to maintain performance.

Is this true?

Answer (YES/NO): NO